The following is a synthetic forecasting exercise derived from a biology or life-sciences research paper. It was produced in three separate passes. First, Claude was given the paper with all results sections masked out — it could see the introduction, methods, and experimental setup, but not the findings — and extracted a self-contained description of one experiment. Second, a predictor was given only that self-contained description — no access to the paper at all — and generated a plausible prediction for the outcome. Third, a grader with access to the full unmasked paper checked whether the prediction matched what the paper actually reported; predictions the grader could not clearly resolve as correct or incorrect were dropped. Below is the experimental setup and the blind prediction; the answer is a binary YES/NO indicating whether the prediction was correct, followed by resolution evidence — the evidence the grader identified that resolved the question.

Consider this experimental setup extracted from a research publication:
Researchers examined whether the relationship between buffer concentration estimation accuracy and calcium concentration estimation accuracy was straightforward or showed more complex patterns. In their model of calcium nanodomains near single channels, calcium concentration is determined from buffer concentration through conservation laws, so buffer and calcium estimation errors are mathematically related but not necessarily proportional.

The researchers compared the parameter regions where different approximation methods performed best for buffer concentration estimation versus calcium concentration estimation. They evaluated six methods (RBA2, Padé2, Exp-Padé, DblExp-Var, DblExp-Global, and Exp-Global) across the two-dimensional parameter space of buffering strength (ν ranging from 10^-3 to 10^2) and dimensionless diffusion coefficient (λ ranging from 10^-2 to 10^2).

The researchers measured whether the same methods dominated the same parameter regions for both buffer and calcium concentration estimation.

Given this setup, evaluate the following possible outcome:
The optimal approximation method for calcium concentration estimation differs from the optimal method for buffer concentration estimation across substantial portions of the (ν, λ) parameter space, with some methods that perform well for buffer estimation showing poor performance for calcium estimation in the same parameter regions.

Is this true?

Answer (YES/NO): NO